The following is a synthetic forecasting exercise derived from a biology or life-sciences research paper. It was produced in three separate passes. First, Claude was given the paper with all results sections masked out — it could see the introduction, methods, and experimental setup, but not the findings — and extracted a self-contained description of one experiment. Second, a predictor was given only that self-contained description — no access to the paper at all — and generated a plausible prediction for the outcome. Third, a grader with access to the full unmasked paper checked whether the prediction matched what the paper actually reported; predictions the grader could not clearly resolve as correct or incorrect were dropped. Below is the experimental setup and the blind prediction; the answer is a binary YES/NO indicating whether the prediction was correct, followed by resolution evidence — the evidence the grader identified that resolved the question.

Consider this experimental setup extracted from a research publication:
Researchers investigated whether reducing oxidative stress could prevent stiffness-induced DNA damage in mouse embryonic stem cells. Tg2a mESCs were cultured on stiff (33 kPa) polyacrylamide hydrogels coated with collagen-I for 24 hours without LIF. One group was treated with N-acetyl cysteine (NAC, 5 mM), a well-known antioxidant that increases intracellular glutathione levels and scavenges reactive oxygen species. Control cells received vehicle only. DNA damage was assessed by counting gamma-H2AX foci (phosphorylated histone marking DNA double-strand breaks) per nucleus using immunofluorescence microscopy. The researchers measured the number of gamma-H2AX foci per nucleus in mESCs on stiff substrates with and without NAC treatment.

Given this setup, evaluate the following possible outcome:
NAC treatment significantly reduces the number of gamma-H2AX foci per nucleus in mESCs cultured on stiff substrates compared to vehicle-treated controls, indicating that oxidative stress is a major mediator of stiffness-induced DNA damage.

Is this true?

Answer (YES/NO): NO